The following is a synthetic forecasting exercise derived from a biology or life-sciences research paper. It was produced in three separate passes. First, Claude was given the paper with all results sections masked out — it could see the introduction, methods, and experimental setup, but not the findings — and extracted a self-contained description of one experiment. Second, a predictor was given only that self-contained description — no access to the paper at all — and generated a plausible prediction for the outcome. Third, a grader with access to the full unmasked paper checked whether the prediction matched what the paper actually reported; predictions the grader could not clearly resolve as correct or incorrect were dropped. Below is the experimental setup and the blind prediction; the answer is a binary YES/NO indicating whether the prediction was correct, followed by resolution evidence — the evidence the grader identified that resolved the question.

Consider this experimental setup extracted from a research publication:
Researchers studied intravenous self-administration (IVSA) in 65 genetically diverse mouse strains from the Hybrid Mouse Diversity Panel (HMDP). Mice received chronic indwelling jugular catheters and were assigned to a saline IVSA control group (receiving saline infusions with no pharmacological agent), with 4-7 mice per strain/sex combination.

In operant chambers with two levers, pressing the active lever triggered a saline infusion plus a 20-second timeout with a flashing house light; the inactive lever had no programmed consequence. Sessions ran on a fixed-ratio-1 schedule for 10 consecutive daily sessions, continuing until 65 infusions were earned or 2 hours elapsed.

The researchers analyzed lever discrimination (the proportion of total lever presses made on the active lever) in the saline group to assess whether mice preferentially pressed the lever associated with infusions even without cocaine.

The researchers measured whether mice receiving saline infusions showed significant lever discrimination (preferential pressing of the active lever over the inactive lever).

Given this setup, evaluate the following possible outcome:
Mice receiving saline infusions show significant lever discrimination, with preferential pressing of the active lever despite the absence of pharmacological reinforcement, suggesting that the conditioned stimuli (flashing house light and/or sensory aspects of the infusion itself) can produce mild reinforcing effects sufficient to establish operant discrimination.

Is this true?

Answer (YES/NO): NO